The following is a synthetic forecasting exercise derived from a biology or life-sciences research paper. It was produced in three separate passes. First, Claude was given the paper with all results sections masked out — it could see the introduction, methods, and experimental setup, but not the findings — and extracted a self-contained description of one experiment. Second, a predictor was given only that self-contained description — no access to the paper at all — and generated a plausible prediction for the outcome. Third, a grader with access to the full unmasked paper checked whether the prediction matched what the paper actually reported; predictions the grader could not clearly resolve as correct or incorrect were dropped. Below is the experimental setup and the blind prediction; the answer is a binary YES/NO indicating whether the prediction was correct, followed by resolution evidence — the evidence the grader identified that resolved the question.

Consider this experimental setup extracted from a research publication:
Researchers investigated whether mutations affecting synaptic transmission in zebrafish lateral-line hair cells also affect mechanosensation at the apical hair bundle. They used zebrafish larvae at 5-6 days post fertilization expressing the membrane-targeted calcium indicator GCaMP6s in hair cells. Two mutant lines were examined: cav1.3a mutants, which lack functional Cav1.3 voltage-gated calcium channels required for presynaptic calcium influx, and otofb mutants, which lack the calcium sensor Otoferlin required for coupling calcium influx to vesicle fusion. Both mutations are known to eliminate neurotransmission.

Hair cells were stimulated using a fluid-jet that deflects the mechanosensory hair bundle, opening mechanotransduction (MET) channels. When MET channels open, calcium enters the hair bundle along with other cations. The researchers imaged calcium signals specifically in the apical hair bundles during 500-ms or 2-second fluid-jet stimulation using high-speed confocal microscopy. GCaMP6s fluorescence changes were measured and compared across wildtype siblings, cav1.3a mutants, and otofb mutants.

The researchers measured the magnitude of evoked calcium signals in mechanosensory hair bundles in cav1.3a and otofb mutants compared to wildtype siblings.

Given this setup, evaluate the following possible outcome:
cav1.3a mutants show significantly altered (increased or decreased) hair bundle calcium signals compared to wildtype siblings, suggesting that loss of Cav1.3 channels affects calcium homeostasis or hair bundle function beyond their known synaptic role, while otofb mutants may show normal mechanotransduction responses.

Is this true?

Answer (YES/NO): NO